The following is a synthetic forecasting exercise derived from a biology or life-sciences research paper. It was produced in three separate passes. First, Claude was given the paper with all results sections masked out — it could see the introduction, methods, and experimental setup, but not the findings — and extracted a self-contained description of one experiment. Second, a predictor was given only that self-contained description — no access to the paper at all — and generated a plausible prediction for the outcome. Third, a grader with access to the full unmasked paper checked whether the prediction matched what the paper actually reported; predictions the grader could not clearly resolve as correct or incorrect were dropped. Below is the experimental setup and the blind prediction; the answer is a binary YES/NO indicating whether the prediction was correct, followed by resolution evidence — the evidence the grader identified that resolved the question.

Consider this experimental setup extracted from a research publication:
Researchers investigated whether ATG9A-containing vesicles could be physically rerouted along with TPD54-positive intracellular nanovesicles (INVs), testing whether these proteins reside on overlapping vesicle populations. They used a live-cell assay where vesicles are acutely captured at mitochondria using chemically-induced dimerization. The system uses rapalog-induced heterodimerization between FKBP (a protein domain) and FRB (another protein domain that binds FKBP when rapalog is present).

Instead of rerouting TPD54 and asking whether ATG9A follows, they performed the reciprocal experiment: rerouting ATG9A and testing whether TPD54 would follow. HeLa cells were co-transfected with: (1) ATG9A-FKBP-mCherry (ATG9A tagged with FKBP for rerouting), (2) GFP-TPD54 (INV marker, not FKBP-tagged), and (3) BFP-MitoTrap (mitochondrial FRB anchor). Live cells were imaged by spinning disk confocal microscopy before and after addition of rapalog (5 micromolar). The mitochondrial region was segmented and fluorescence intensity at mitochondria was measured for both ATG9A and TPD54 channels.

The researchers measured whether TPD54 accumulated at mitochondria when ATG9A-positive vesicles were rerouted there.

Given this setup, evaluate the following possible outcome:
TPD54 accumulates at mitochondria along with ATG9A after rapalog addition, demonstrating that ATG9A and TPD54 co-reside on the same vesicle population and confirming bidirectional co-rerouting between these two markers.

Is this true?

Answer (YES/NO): YES